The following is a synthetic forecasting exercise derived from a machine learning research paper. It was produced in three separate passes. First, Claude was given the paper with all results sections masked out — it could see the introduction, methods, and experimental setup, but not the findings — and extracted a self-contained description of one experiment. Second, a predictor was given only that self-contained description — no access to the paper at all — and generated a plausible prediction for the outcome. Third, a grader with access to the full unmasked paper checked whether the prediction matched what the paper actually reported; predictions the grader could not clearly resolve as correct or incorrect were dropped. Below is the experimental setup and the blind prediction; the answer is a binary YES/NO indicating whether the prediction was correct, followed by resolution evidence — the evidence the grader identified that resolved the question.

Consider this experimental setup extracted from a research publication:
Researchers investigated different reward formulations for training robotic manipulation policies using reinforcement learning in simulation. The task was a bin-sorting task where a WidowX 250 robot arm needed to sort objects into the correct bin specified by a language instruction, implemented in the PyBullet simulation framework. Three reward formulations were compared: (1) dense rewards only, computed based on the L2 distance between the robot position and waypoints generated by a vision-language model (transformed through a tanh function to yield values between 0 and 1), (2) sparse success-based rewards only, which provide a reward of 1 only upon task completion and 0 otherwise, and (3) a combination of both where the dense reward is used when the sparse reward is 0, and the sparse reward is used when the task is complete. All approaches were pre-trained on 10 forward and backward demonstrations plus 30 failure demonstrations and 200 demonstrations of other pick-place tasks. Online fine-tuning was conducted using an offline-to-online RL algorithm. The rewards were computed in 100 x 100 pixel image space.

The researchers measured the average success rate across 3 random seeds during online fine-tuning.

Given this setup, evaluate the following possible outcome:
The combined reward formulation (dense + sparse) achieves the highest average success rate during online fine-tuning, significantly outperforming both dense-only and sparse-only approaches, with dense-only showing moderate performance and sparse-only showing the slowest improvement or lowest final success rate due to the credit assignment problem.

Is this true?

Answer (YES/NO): NO